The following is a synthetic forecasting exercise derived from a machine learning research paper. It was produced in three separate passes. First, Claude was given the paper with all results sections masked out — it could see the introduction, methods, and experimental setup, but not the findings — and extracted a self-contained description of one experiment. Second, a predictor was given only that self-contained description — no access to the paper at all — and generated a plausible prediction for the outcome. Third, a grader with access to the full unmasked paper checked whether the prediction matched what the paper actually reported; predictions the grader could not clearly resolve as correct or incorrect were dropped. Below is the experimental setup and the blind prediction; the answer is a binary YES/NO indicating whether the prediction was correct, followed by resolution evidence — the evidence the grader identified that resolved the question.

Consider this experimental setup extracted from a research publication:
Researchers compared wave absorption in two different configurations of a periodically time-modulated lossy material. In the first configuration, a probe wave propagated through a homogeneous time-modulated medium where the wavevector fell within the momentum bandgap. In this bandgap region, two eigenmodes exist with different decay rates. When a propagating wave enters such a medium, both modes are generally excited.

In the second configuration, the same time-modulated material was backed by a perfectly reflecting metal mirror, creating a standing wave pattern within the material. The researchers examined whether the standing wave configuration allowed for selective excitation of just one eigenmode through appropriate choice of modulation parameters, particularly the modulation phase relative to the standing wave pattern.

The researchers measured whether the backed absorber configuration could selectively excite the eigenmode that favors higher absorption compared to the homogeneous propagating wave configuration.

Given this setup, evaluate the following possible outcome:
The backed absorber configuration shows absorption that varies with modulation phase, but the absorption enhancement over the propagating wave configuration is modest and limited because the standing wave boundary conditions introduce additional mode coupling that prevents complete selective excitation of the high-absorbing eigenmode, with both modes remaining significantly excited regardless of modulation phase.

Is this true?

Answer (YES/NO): NO